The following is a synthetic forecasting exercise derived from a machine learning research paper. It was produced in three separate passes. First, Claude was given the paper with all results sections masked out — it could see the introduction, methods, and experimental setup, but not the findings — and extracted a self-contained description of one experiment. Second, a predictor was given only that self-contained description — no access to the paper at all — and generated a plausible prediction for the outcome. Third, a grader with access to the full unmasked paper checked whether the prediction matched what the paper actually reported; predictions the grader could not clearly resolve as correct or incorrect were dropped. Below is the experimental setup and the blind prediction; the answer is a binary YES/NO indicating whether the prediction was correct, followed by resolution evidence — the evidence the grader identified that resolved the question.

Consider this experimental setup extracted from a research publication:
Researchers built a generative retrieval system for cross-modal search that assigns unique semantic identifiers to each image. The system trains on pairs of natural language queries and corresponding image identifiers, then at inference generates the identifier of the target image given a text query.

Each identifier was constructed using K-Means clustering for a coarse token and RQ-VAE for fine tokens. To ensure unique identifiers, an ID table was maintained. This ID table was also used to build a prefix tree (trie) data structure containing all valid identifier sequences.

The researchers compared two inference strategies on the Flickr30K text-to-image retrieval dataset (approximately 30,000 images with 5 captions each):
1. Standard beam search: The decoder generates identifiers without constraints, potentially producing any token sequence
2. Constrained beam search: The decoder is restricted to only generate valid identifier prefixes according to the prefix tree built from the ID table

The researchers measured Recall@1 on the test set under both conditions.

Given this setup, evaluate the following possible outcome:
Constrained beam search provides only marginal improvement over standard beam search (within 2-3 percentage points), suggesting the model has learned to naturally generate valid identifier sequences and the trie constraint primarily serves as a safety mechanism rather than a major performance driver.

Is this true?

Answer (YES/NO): NO